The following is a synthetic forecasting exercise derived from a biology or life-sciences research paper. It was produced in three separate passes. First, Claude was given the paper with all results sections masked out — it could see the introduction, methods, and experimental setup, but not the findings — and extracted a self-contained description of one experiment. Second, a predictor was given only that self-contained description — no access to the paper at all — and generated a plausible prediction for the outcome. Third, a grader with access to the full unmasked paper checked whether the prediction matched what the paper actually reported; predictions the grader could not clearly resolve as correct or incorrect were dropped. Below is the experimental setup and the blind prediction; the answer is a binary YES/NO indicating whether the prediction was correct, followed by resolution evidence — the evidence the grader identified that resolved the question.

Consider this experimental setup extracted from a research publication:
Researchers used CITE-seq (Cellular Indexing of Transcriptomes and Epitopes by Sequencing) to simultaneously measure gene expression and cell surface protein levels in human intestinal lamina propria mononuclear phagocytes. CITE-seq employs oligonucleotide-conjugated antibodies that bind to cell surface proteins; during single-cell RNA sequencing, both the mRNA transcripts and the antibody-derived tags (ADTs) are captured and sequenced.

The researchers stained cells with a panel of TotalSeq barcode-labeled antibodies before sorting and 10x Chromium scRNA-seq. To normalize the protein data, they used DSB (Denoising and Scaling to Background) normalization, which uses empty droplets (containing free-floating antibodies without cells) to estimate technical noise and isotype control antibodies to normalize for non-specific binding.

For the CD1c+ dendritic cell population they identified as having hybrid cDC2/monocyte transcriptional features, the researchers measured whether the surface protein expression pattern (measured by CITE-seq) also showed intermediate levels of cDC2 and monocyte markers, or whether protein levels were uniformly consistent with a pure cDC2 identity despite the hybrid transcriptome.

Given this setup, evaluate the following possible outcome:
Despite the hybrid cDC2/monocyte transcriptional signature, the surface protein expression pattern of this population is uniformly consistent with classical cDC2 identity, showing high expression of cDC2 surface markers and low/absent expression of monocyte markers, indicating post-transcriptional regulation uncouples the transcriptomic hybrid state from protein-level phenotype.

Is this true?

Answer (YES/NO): NO